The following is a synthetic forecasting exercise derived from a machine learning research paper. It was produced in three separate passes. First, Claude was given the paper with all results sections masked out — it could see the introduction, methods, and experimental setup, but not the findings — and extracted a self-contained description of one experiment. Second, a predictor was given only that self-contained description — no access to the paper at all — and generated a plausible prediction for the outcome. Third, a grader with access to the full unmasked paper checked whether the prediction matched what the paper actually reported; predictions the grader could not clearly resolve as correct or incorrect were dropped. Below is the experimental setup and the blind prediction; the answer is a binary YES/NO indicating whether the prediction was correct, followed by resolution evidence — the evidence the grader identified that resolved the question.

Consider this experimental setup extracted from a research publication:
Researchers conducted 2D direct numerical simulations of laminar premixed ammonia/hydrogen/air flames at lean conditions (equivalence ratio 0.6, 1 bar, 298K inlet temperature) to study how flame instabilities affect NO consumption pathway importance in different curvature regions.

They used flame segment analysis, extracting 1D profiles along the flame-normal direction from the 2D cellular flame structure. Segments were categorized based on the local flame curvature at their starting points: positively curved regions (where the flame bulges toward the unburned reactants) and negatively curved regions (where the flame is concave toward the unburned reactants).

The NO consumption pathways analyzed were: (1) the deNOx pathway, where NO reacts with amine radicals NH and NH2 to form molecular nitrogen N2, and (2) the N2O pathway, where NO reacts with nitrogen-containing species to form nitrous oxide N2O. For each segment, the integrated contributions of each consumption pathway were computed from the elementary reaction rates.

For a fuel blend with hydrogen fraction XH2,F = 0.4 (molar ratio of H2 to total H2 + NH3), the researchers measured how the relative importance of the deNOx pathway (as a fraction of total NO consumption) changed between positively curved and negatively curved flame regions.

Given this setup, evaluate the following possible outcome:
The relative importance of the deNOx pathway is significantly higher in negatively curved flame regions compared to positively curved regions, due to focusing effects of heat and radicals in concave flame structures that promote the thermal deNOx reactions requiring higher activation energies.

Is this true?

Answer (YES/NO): NO